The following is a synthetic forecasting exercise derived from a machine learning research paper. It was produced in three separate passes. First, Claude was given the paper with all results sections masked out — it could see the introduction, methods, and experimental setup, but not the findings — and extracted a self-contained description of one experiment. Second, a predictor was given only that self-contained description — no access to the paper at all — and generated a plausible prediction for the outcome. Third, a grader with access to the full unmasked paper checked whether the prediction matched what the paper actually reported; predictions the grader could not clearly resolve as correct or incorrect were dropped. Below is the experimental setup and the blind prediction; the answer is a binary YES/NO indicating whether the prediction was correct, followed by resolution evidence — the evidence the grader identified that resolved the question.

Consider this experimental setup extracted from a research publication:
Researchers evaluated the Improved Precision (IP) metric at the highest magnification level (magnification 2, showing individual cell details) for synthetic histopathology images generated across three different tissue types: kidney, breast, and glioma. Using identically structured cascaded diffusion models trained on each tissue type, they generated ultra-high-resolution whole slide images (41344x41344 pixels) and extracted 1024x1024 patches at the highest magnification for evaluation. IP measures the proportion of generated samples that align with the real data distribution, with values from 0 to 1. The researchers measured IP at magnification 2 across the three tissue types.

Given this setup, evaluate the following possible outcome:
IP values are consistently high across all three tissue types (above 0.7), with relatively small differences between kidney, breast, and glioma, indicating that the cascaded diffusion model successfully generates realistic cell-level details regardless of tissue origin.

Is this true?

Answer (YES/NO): NO